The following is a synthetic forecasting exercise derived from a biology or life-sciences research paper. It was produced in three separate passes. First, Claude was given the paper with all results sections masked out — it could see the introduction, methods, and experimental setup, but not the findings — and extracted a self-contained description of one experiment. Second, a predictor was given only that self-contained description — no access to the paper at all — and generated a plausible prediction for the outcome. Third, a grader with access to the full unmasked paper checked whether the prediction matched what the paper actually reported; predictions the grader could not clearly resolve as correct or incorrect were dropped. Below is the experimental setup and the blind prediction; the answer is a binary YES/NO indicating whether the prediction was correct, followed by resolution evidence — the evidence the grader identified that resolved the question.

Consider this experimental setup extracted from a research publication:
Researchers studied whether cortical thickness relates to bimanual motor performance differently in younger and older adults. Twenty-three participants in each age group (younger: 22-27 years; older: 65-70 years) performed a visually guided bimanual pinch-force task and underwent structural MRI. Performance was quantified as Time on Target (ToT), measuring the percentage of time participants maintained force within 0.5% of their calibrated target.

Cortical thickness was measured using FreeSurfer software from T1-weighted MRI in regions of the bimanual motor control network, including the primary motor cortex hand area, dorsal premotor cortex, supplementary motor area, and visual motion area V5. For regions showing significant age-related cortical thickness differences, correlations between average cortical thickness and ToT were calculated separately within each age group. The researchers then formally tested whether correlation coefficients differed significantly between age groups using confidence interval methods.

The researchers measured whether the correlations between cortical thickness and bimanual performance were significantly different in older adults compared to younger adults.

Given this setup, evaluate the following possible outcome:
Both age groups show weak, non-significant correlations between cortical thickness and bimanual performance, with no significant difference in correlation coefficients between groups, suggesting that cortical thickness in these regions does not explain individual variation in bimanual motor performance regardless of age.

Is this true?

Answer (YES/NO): YES